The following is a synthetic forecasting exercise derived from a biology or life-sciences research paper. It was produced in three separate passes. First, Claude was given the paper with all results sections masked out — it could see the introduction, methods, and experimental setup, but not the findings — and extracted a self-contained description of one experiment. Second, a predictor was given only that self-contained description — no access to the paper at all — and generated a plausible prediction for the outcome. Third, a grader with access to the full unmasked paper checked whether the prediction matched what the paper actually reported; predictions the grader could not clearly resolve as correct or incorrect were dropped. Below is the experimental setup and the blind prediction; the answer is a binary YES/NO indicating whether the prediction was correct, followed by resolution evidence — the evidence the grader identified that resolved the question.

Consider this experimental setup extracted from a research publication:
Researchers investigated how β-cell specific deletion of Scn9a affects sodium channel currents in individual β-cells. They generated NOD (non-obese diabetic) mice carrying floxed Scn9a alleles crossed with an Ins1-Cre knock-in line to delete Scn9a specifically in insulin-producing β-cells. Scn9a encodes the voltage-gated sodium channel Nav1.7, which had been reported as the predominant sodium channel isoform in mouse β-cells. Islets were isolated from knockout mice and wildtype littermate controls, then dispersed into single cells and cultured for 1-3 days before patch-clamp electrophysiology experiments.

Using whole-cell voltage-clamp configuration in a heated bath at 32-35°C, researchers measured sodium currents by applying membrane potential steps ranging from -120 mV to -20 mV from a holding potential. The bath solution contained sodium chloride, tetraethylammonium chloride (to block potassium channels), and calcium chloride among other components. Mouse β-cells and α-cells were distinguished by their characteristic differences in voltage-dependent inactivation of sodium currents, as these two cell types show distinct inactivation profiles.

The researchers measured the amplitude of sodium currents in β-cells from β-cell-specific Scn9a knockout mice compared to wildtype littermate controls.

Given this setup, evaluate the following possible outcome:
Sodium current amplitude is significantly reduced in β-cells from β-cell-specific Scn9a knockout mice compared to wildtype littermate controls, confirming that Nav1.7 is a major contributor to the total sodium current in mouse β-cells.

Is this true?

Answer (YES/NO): YES